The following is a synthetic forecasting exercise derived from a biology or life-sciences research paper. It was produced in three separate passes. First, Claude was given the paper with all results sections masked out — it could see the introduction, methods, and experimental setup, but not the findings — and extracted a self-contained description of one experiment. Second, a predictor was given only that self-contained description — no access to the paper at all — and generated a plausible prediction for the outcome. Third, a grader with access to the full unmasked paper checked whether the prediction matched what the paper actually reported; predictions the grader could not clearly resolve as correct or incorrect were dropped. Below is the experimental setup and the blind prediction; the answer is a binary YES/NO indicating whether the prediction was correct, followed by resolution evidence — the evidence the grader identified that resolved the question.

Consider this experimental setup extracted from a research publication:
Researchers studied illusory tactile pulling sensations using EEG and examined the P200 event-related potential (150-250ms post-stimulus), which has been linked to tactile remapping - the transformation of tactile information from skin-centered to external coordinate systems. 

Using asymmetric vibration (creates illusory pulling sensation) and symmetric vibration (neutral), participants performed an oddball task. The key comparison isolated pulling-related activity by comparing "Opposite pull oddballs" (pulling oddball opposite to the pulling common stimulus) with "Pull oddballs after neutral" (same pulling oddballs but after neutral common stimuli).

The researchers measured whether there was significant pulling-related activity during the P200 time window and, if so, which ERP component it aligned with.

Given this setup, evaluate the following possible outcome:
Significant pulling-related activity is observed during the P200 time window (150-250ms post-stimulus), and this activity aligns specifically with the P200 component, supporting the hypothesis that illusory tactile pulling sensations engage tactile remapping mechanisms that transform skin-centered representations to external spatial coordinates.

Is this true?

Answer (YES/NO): YES